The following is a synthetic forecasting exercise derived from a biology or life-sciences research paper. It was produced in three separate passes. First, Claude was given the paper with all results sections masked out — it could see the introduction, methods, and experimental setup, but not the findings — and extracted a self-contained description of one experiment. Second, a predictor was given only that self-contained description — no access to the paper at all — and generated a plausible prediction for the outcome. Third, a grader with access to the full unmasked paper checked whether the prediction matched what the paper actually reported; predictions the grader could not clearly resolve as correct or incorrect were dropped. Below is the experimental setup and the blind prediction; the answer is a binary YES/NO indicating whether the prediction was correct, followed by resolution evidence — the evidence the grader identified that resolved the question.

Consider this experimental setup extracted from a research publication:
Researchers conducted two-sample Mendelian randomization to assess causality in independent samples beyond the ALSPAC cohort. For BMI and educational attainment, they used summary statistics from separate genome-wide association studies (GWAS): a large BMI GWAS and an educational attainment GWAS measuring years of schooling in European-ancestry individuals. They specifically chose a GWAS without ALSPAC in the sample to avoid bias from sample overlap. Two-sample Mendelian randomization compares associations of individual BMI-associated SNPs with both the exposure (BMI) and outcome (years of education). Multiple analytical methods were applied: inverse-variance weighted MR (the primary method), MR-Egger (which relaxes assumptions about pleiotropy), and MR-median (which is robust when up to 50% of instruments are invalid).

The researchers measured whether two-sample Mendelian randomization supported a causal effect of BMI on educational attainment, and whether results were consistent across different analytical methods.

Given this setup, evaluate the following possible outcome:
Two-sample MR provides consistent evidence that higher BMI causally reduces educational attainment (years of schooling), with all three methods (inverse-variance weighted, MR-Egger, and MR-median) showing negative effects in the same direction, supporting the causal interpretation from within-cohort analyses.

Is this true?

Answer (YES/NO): NO